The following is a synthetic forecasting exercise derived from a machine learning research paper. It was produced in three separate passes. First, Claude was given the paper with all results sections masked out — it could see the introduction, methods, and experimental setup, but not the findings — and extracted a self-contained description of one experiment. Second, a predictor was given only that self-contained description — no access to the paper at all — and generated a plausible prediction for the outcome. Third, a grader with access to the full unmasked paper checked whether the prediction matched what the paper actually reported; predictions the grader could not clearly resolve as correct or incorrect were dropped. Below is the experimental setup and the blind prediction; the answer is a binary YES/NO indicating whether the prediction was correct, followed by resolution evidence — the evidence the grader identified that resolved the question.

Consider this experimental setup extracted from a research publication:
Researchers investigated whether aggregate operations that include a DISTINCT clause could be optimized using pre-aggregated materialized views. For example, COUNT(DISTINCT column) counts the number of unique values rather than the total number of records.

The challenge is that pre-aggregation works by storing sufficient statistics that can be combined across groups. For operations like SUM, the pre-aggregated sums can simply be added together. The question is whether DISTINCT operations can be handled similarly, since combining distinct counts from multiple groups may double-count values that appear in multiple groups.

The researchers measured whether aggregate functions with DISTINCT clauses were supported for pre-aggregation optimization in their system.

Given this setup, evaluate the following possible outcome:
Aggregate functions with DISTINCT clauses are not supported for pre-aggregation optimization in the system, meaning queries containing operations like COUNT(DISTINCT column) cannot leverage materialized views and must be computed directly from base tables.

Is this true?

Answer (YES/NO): YES